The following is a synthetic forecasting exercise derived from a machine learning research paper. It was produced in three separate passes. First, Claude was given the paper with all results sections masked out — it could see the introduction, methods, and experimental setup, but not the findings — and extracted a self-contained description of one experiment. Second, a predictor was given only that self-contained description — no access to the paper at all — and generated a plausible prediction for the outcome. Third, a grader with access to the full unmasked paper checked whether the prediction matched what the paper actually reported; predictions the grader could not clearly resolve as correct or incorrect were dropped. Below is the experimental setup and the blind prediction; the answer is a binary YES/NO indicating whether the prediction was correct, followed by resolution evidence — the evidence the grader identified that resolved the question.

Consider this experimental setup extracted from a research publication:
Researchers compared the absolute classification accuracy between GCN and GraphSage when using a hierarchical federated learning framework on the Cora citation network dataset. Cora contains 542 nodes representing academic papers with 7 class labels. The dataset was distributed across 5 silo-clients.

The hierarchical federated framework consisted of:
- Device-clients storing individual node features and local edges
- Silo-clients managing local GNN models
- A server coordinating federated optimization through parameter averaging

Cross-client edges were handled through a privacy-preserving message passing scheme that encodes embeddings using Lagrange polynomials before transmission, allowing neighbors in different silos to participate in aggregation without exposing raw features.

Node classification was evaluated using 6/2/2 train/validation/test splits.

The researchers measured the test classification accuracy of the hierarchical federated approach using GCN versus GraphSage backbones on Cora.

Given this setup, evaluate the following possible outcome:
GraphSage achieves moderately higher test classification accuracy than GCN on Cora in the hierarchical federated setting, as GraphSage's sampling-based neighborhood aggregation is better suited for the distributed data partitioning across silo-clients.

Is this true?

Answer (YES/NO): NO